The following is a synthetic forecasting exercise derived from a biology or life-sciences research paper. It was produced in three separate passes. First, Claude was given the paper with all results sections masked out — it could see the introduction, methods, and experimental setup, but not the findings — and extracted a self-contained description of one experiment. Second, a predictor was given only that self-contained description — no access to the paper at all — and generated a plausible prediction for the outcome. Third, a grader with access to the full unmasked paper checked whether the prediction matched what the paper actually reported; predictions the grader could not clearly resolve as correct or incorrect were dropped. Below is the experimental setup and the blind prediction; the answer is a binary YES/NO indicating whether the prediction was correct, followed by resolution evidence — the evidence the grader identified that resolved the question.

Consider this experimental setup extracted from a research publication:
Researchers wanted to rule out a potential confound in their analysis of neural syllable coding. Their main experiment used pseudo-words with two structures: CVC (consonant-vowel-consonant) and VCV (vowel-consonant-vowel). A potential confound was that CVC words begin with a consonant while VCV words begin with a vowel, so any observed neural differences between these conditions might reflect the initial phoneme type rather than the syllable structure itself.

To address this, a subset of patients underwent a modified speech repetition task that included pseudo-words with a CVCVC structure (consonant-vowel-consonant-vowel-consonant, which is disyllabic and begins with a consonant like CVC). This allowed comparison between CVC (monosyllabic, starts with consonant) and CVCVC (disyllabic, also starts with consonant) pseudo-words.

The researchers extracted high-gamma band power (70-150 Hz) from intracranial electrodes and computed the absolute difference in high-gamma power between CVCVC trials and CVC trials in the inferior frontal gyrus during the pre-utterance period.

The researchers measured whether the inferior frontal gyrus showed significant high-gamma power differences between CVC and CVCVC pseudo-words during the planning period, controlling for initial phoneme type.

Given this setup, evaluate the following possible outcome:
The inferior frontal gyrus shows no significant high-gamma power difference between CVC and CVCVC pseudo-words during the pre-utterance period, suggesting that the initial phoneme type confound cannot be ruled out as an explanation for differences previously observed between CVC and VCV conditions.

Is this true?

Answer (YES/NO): NO